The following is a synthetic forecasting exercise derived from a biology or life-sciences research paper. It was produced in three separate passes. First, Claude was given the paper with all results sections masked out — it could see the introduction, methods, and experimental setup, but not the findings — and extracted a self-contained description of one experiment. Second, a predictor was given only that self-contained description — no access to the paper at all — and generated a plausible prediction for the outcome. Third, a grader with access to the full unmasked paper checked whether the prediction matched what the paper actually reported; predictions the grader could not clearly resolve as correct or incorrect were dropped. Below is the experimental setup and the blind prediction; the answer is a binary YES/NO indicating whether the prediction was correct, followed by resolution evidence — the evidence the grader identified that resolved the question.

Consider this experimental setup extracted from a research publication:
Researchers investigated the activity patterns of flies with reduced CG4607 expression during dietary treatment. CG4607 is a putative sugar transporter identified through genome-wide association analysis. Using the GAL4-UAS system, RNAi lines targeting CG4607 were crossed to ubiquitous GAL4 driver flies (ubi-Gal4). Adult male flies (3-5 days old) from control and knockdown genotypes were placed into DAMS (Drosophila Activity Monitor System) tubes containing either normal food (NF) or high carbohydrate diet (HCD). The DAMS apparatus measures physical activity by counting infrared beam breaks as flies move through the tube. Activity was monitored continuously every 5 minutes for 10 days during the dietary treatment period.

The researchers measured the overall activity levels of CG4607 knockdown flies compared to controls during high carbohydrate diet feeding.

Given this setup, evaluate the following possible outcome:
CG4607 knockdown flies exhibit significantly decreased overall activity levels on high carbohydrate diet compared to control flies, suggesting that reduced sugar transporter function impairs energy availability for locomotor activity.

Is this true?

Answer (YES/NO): NO